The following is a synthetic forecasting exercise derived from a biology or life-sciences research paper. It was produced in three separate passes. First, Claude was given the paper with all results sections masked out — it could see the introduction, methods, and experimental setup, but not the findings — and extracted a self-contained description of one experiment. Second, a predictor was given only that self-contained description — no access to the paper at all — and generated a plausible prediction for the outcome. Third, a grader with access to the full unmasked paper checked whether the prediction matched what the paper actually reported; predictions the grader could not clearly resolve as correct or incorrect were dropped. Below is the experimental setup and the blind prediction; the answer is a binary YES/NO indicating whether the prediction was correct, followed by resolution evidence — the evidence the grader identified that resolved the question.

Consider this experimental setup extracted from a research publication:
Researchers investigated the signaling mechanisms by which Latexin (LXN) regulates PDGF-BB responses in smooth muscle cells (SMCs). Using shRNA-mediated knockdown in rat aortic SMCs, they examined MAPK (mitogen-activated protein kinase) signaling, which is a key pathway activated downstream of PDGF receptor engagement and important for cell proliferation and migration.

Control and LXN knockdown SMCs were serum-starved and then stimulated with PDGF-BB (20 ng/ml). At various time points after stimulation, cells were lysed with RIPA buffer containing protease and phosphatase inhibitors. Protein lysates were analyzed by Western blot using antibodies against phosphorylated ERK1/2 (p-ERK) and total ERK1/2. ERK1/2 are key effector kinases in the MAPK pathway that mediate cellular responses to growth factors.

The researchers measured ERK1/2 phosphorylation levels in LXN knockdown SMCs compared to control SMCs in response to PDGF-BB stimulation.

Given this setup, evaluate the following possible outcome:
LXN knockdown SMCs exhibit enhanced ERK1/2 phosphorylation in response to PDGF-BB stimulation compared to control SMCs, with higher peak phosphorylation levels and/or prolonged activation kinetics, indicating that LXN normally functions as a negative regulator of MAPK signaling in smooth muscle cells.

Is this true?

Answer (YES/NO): NO